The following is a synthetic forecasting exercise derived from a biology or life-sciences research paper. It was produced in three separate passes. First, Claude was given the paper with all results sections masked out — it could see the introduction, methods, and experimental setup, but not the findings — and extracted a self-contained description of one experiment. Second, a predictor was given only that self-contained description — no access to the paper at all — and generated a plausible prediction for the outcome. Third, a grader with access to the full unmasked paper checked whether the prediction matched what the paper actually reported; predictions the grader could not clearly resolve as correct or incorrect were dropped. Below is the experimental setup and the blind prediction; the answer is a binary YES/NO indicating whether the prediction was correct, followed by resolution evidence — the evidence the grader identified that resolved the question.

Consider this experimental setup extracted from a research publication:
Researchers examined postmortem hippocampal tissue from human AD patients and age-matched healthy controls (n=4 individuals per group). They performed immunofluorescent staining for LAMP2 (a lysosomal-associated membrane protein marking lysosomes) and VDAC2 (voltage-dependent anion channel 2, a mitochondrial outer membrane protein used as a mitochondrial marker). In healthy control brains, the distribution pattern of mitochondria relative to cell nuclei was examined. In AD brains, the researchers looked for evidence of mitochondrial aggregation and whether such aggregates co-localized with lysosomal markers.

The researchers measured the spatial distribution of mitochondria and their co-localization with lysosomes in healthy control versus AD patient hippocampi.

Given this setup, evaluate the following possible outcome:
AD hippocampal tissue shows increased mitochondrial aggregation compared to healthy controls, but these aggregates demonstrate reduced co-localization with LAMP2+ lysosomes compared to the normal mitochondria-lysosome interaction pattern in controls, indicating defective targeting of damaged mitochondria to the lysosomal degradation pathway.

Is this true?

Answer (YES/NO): NO